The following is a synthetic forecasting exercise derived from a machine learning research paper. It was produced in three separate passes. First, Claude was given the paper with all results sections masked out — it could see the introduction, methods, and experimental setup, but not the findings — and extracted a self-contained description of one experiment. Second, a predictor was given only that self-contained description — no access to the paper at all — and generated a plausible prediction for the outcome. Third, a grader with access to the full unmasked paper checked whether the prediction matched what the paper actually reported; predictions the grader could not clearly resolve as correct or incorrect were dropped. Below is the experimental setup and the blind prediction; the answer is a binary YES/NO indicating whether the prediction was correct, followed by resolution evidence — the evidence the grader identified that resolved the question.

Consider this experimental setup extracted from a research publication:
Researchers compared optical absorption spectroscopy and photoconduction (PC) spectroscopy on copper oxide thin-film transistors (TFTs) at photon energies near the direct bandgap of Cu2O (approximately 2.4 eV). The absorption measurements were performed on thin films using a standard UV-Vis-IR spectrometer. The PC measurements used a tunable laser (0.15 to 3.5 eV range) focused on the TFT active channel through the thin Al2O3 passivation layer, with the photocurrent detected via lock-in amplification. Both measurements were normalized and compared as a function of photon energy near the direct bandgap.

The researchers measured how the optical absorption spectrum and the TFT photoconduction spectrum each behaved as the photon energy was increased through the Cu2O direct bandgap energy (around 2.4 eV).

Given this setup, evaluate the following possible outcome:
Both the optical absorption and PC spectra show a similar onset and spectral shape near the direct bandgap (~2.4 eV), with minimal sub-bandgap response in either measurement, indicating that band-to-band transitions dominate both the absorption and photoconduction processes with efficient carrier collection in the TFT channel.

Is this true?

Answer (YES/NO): NO